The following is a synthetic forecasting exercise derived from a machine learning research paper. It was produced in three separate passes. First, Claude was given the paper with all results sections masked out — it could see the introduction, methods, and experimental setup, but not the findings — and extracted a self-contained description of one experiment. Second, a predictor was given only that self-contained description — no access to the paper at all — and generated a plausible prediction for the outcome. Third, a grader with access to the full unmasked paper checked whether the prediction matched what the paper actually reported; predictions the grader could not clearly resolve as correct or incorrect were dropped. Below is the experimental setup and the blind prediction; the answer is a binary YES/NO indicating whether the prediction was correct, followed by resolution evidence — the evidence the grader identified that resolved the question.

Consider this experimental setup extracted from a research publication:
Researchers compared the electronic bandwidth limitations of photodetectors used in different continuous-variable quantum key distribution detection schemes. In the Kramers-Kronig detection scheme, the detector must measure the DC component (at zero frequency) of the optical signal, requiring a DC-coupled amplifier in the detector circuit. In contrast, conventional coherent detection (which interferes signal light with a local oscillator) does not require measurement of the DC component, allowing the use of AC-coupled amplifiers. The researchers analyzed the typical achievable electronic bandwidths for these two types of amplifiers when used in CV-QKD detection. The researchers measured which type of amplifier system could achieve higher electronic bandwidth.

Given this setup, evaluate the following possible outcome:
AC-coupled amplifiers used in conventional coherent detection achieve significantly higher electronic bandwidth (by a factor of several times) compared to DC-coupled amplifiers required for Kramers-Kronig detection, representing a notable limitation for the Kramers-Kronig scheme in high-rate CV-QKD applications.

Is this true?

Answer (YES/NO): YES